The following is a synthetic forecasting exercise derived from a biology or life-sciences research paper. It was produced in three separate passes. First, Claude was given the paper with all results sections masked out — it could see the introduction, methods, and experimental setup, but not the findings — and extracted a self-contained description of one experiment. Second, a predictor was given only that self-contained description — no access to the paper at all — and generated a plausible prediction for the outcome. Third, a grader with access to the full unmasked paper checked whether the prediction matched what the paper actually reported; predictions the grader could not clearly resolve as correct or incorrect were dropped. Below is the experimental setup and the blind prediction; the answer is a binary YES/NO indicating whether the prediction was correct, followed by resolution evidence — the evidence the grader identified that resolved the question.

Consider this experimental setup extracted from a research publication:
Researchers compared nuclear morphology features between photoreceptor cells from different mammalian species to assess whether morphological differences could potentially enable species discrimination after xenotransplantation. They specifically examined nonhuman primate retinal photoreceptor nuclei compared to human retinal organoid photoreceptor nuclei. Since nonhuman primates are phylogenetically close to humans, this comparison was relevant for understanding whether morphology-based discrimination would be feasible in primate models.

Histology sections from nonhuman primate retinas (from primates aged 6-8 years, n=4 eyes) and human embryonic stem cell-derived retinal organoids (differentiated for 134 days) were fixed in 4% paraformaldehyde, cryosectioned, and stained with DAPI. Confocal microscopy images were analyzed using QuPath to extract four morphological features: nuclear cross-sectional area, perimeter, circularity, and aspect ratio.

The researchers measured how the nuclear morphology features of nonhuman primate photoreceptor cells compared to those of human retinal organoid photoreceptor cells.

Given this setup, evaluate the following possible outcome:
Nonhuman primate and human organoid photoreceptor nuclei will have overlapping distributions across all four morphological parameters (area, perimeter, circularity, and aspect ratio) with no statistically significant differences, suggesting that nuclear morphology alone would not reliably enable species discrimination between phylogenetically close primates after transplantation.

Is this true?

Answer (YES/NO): NO